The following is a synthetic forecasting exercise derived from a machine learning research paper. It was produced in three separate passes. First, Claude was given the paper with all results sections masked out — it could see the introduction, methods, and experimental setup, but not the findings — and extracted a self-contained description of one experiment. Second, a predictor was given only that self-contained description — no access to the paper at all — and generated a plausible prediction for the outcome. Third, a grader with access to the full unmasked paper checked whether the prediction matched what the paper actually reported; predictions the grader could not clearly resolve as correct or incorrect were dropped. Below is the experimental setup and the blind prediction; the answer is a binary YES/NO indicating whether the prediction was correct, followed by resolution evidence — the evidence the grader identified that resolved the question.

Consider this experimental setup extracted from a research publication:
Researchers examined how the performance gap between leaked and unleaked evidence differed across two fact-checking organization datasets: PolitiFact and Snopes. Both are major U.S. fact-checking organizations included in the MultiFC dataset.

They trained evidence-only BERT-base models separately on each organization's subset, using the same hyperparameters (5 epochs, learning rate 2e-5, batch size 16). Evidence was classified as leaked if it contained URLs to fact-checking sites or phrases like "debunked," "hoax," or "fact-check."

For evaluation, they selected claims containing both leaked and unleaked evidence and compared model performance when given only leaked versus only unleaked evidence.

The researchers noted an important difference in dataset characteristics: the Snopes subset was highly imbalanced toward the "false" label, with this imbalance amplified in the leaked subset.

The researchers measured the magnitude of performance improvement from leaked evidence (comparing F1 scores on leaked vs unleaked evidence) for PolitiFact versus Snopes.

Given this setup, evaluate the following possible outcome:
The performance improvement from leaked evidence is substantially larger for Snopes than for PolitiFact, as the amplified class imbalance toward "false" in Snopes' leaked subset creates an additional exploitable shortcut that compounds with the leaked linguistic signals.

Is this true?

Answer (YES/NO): NO